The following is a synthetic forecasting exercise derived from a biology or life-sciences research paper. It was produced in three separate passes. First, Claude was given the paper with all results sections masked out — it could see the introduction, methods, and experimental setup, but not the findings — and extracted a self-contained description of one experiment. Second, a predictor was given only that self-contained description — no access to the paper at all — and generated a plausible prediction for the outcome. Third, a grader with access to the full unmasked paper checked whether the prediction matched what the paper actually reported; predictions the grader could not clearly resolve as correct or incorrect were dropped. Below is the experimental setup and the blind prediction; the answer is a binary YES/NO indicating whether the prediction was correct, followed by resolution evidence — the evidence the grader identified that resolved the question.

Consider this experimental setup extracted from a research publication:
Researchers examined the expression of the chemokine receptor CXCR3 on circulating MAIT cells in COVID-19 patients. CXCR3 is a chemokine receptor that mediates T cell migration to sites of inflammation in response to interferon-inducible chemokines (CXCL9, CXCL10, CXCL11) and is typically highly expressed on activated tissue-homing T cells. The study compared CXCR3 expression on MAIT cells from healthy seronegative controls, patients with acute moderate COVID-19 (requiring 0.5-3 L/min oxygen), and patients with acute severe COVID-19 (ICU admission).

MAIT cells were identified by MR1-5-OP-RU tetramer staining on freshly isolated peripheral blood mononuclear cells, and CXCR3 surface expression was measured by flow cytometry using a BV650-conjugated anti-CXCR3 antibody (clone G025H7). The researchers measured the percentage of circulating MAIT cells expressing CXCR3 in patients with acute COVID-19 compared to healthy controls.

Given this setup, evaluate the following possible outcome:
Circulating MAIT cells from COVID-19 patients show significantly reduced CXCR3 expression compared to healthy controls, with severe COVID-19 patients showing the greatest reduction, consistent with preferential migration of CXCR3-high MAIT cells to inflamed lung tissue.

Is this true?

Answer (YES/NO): NO